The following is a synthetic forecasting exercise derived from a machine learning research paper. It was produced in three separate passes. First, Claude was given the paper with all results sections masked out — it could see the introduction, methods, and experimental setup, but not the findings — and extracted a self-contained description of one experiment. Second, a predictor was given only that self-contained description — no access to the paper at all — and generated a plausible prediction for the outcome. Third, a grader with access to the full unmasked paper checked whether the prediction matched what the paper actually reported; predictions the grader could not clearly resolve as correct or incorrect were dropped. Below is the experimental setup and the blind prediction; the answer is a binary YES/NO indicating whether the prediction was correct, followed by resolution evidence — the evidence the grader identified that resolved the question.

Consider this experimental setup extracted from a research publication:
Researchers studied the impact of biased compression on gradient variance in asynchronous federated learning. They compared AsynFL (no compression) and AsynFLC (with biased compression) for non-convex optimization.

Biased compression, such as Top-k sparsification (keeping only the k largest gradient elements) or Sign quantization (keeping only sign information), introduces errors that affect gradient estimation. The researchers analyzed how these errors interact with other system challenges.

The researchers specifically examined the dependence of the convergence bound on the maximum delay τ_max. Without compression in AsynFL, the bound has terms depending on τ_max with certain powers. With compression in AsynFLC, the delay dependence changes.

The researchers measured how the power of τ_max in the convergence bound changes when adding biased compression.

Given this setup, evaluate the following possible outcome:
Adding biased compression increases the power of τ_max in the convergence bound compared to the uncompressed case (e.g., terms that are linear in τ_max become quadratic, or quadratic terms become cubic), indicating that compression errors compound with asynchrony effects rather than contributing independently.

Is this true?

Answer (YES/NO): YES